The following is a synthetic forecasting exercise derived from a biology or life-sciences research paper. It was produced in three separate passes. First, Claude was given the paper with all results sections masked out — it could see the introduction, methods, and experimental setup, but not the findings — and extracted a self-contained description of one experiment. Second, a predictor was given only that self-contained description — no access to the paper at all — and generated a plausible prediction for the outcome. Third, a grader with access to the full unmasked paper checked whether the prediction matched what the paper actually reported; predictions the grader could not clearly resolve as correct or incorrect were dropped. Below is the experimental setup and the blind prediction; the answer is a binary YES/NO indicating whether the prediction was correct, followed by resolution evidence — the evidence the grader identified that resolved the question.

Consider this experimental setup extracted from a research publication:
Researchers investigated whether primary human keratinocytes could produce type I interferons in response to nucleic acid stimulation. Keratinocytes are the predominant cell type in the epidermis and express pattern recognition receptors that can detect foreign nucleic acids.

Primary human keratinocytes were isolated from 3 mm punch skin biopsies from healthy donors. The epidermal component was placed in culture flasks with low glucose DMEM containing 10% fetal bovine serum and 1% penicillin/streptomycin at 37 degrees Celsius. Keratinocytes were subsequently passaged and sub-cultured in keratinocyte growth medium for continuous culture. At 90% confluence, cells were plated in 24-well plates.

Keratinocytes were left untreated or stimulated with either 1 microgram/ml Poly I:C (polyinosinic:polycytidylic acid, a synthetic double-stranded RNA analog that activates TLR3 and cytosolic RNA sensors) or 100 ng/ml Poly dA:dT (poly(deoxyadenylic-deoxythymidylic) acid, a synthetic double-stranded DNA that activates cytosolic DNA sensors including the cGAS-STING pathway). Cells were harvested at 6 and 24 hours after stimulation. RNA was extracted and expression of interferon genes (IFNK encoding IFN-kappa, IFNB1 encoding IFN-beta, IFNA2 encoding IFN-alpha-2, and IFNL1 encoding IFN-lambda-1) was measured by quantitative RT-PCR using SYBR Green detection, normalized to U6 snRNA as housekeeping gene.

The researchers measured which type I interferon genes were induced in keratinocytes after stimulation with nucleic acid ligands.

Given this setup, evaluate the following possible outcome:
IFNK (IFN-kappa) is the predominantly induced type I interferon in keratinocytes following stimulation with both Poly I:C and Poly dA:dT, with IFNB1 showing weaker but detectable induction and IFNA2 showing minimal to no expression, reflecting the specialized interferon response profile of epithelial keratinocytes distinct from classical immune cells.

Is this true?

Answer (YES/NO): YES